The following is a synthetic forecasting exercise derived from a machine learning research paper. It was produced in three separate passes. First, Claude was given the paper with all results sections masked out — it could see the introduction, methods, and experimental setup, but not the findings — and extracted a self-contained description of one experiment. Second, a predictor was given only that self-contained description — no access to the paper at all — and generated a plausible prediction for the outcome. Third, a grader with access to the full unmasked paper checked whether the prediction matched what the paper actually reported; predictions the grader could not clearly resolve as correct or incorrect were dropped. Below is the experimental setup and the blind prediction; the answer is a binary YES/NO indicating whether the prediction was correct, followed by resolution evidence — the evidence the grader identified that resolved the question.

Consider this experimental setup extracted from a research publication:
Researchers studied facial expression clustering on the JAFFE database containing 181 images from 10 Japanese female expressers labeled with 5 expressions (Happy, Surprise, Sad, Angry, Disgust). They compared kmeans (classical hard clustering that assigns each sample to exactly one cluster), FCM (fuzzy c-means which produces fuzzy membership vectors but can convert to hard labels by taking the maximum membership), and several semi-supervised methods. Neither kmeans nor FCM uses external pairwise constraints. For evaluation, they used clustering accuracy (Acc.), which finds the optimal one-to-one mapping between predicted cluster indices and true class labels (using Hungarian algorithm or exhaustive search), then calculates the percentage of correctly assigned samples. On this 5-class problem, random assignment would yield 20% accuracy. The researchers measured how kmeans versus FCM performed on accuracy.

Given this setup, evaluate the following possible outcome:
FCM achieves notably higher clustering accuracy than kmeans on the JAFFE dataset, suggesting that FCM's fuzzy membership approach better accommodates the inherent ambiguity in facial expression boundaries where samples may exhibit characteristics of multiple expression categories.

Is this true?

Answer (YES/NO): YES